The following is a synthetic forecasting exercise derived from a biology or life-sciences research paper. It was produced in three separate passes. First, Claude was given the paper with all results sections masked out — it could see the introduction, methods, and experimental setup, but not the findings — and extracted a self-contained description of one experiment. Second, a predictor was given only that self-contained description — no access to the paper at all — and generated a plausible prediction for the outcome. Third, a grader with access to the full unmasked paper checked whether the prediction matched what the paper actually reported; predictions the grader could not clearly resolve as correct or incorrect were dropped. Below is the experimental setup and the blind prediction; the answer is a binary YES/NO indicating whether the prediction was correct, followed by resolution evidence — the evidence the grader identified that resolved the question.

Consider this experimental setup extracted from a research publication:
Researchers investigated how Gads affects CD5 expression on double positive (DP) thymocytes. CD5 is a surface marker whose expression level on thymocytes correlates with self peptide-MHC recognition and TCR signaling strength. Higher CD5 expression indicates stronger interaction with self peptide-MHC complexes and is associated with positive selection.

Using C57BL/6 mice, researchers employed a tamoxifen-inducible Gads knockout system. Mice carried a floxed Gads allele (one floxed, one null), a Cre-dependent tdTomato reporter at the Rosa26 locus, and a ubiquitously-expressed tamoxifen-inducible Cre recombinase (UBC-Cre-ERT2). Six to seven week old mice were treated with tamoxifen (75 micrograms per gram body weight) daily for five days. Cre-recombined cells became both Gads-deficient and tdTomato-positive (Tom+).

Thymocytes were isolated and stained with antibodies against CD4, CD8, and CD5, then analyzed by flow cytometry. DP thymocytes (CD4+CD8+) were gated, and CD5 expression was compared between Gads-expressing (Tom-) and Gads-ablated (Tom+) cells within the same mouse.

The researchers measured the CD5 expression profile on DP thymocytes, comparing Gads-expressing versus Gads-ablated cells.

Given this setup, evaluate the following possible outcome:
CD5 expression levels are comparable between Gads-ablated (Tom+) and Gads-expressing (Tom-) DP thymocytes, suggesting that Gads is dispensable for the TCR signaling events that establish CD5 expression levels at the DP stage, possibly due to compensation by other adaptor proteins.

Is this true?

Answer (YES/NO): NO